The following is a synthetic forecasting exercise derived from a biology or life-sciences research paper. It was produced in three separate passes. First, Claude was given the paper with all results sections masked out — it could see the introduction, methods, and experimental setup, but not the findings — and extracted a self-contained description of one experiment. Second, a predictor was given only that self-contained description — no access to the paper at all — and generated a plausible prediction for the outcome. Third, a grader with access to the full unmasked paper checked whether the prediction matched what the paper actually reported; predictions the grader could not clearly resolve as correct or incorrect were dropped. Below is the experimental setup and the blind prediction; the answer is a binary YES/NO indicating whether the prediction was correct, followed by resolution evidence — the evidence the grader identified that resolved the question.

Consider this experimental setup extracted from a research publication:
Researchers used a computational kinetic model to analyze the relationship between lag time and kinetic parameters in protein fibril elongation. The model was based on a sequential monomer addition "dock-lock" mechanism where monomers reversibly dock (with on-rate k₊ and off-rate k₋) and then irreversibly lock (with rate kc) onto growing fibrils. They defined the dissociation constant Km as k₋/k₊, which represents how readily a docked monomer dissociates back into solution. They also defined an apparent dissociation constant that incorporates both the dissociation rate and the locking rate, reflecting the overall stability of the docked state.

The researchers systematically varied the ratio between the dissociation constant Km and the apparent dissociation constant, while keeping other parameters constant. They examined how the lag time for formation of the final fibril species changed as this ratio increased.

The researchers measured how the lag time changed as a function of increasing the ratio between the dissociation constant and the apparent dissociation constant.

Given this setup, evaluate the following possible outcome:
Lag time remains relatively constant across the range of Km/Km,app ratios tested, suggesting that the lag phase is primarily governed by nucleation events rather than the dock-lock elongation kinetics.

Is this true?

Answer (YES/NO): NO